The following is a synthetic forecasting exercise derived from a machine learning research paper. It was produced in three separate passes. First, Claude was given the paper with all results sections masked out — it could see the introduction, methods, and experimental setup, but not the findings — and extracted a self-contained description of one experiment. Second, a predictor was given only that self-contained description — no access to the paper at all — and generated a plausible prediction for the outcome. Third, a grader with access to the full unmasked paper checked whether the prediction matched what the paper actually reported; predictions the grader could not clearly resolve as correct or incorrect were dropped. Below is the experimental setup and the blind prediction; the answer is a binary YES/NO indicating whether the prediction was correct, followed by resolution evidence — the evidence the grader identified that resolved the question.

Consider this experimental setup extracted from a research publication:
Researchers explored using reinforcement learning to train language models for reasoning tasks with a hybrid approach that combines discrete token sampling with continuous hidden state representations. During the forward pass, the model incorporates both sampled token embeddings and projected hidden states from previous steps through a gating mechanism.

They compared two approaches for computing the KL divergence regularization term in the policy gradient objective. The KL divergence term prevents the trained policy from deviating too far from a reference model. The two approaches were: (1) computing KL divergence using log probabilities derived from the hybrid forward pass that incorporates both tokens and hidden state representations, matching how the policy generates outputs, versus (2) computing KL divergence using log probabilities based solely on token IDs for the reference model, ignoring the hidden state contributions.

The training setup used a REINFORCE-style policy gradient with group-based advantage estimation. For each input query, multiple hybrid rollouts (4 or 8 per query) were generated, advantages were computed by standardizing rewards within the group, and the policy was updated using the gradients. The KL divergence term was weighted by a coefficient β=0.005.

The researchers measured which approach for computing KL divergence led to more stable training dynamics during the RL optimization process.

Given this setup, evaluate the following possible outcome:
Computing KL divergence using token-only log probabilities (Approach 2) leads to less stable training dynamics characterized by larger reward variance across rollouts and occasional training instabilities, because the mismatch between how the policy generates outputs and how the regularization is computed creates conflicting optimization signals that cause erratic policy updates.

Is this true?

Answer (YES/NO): NO